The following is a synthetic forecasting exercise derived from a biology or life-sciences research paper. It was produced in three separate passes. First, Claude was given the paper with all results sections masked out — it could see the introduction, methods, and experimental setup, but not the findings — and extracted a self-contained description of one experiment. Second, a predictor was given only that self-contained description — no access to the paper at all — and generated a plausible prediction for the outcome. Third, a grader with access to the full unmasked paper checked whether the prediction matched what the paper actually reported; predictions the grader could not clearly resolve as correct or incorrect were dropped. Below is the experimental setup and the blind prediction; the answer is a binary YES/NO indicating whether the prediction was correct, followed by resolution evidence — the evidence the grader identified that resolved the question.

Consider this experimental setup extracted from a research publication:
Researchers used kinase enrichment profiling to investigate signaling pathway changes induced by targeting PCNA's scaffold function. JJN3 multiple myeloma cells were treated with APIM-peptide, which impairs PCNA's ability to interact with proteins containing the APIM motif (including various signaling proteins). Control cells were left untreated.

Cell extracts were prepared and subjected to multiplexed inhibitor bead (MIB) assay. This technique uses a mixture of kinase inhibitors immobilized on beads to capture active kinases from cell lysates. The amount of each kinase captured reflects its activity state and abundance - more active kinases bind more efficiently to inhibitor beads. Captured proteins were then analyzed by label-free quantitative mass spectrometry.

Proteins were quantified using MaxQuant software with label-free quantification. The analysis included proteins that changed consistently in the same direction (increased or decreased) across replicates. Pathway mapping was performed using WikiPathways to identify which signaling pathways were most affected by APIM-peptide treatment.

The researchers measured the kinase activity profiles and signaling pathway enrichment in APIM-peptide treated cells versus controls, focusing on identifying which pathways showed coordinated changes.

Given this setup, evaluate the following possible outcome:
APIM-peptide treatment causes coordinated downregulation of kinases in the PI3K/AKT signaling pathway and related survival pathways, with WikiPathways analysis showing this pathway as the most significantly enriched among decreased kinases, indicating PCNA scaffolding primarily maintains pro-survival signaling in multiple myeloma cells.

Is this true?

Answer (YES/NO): NO